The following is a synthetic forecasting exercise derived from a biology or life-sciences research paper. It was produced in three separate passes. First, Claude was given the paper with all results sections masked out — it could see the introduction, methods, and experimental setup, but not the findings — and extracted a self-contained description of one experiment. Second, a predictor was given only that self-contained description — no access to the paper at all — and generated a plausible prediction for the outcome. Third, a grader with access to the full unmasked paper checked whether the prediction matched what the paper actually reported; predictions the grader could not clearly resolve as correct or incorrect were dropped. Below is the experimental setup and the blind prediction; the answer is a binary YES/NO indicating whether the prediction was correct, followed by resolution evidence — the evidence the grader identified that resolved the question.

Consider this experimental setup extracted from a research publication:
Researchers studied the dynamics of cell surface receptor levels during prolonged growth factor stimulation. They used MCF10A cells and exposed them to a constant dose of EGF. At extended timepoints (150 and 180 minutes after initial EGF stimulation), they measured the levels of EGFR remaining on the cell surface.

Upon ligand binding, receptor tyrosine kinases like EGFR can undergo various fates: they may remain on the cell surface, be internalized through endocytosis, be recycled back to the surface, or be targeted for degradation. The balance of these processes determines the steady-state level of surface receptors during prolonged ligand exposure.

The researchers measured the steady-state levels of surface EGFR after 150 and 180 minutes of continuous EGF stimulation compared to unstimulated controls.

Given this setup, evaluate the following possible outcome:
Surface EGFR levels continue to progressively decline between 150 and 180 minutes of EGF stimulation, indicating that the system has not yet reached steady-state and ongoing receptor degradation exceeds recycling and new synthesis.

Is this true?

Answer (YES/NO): NO